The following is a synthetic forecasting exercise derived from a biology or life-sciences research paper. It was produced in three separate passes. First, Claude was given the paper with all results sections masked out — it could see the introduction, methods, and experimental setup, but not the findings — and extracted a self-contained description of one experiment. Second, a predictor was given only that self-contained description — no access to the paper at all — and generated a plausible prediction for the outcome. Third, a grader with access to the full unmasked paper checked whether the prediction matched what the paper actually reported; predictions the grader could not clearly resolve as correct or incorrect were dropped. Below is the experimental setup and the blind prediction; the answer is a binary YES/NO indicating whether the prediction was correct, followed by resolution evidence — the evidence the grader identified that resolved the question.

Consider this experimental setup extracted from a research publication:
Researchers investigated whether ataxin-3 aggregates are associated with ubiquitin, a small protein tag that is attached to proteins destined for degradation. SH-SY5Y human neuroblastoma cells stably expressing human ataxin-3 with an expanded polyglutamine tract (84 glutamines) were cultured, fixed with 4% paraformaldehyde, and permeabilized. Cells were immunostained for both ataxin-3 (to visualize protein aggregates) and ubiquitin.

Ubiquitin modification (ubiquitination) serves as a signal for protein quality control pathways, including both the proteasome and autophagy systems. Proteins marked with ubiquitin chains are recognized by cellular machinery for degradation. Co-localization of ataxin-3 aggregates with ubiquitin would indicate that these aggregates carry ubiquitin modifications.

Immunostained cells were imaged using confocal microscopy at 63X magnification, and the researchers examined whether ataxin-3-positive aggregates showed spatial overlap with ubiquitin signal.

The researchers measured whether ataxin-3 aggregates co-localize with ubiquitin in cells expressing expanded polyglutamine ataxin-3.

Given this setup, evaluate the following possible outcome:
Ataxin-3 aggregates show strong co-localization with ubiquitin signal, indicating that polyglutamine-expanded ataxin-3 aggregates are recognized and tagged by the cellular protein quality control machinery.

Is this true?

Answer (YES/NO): YES